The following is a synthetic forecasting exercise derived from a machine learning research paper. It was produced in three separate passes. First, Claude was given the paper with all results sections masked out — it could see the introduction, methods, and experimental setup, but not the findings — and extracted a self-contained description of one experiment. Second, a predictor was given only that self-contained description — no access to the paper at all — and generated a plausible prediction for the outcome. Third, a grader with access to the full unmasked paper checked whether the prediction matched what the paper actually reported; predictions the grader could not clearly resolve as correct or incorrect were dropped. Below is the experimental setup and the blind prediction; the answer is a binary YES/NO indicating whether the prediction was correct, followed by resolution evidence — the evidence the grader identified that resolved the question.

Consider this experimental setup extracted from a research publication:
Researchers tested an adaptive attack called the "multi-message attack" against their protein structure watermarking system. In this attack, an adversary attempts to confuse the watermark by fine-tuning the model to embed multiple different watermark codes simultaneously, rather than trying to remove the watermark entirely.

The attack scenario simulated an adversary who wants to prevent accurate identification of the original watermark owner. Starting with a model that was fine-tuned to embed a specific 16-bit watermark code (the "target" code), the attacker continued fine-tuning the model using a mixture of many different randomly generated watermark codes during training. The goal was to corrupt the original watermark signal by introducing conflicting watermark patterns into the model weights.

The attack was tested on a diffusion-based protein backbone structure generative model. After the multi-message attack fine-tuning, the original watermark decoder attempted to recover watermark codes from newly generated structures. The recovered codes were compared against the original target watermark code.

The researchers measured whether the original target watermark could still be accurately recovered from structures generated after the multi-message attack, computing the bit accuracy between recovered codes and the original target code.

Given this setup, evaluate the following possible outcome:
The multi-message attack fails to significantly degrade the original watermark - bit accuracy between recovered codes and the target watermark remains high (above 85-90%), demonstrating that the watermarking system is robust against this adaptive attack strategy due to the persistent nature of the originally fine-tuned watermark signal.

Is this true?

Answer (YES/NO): YES